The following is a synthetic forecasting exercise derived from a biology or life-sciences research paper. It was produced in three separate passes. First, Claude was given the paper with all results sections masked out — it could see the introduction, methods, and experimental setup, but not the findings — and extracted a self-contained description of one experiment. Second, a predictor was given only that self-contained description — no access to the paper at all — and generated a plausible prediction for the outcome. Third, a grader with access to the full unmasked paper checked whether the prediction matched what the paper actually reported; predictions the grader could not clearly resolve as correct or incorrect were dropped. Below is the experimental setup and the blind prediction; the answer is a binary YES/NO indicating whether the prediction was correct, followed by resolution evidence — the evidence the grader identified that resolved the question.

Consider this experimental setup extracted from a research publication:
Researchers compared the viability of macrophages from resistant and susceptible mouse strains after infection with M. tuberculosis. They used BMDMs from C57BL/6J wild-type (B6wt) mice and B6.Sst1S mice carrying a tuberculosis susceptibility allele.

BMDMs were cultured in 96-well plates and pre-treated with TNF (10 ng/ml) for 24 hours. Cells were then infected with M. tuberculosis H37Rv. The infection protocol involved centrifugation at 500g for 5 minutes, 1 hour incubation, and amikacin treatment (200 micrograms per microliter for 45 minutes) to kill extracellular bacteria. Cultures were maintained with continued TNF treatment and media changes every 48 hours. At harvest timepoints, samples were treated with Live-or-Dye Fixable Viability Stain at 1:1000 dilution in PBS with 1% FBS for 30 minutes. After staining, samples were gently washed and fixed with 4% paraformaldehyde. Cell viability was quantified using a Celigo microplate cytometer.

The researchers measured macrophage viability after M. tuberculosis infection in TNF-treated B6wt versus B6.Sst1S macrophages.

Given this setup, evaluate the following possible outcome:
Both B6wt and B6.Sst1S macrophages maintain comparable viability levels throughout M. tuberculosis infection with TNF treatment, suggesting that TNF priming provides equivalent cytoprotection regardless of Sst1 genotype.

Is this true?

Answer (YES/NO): NO